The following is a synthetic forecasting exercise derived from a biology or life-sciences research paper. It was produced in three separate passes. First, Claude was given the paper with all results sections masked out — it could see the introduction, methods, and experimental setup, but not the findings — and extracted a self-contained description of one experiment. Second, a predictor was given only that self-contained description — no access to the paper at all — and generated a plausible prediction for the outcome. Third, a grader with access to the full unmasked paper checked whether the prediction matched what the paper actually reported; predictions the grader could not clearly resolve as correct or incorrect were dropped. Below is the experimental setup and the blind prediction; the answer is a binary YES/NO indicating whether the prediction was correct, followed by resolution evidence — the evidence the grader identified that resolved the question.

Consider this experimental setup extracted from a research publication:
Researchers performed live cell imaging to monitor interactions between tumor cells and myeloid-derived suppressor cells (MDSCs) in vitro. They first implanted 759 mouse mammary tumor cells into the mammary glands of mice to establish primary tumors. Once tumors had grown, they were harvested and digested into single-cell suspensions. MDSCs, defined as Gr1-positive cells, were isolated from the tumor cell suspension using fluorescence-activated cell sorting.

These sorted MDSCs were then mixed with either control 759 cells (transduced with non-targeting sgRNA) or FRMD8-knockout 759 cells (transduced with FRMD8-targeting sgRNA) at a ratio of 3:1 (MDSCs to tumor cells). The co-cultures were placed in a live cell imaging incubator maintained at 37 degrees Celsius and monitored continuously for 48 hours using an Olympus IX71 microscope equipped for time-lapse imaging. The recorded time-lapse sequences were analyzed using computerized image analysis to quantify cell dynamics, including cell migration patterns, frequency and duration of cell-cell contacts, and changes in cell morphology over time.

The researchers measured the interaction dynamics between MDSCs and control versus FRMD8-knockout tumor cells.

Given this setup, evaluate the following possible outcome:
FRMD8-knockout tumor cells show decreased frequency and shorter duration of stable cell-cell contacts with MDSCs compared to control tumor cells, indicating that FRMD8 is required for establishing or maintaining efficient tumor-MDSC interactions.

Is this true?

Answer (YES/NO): NO